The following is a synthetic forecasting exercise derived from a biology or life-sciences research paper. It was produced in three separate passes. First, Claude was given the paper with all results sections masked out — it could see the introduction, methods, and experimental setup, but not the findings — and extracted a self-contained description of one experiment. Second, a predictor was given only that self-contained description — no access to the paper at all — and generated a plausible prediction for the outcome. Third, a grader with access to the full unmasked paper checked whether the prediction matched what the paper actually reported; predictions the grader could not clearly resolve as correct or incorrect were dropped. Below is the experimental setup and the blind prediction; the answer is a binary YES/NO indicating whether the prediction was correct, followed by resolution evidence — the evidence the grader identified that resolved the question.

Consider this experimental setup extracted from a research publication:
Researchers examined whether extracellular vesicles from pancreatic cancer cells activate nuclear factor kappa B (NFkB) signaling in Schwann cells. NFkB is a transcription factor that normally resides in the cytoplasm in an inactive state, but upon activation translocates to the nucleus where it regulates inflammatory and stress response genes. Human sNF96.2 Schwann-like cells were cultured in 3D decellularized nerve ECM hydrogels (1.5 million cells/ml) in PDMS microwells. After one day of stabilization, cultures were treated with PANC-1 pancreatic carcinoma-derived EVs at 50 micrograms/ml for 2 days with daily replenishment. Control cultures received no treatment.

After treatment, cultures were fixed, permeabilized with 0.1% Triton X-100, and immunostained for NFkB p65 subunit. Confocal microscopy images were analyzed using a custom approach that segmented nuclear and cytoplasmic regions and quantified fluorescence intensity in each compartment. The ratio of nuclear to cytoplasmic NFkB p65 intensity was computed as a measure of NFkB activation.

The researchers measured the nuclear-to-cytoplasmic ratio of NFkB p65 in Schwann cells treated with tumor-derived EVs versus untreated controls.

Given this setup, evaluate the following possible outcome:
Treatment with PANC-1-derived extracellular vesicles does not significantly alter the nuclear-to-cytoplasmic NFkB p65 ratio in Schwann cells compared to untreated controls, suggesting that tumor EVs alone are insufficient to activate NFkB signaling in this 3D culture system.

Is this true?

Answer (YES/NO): NO